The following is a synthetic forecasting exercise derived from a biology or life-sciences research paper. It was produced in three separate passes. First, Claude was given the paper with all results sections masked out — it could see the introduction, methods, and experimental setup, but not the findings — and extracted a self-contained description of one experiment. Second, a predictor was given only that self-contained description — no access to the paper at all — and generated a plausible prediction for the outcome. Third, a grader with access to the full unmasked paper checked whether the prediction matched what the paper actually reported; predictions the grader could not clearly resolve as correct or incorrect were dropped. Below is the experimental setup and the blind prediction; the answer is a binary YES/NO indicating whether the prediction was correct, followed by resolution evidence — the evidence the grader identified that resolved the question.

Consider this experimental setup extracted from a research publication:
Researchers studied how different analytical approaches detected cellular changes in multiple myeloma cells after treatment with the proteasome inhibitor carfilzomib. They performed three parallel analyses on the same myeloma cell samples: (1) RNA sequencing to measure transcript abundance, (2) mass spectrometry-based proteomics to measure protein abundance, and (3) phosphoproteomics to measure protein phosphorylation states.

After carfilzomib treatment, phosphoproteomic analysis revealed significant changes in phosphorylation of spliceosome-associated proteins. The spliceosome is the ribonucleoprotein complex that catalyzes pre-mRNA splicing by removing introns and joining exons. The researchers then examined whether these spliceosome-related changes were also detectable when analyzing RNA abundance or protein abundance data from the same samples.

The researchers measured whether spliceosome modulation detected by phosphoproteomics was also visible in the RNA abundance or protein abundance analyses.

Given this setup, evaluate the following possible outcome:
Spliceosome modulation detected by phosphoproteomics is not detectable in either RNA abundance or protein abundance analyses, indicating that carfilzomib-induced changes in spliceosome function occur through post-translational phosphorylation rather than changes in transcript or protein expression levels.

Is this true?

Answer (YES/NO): YES